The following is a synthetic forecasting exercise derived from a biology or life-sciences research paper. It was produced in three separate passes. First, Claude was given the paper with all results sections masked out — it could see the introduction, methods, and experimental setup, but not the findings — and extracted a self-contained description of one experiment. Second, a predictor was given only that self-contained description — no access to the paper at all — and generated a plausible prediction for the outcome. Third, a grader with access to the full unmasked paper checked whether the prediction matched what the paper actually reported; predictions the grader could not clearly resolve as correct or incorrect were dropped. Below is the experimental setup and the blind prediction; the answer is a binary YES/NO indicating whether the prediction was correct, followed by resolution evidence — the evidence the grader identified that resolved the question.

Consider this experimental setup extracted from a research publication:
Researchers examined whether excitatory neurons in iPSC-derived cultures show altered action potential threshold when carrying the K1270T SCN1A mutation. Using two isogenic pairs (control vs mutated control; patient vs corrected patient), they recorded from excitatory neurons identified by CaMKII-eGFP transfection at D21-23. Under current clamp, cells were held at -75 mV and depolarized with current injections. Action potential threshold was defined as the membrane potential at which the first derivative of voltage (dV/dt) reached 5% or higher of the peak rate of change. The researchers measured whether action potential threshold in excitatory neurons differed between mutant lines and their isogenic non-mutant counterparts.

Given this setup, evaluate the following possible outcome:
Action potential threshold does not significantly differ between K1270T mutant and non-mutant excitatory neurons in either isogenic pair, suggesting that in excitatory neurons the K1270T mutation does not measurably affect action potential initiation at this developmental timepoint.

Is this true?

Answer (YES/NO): YES